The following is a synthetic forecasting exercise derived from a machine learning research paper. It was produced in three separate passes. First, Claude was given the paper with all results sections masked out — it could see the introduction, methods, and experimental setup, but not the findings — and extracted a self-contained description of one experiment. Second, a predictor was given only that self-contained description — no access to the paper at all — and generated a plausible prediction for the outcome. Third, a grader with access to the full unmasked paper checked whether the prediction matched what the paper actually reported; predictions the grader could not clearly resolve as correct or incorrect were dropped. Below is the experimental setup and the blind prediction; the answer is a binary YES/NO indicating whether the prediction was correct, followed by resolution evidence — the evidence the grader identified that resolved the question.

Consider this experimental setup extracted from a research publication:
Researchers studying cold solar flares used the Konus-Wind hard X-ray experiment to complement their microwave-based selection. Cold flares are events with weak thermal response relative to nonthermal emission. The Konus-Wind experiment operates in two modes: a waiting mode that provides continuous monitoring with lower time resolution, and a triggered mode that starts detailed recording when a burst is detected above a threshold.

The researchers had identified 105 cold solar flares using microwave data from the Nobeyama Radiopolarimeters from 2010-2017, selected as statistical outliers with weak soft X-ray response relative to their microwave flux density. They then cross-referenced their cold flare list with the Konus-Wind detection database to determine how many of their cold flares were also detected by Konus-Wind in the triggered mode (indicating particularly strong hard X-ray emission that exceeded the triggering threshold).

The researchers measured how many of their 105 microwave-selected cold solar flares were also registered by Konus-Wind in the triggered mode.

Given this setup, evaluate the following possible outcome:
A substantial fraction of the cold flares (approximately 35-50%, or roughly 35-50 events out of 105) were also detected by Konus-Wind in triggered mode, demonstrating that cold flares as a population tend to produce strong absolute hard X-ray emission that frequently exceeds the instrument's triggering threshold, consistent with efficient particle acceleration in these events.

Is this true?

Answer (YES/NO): NO